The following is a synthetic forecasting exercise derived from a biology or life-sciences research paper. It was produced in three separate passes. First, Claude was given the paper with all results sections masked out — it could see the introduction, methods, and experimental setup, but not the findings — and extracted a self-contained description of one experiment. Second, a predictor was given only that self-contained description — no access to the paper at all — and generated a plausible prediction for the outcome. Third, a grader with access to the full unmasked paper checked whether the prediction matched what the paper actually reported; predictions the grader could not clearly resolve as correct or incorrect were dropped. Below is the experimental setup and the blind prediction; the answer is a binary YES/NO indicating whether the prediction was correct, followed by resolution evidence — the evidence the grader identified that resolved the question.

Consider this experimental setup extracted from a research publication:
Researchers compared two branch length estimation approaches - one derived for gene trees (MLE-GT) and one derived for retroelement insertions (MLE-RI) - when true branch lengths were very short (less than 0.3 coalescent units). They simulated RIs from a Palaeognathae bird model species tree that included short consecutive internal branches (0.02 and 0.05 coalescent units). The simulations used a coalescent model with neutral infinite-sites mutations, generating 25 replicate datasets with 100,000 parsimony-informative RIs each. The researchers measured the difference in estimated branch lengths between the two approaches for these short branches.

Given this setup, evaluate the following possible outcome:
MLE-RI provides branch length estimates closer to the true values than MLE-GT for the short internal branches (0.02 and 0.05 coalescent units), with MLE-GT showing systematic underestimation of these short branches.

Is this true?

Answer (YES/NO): NO